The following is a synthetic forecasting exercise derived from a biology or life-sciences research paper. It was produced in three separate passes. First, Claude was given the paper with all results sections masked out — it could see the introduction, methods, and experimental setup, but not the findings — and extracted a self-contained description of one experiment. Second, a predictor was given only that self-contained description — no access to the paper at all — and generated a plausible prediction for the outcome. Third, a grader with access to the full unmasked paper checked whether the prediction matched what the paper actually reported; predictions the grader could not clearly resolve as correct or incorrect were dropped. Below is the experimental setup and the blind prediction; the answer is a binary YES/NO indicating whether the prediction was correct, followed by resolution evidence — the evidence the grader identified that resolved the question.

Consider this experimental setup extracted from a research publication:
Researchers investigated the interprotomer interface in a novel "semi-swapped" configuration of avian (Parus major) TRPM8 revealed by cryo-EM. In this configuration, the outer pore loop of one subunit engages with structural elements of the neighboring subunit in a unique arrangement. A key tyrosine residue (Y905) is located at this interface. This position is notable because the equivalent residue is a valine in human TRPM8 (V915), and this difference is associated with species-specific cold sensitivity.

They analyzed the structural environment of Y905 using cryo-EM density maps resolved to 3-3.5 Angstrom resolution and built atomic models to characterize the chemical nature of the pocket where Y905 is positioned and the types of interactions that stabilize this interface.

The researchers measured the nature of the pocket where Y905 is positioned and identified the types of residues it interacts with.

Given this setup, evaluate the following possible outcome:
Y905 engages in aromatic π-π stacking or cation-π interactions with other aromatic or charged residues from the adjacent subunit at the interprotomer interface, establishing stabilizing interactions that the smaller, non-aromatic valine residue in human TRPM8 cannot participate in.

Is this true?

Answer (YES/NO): NO